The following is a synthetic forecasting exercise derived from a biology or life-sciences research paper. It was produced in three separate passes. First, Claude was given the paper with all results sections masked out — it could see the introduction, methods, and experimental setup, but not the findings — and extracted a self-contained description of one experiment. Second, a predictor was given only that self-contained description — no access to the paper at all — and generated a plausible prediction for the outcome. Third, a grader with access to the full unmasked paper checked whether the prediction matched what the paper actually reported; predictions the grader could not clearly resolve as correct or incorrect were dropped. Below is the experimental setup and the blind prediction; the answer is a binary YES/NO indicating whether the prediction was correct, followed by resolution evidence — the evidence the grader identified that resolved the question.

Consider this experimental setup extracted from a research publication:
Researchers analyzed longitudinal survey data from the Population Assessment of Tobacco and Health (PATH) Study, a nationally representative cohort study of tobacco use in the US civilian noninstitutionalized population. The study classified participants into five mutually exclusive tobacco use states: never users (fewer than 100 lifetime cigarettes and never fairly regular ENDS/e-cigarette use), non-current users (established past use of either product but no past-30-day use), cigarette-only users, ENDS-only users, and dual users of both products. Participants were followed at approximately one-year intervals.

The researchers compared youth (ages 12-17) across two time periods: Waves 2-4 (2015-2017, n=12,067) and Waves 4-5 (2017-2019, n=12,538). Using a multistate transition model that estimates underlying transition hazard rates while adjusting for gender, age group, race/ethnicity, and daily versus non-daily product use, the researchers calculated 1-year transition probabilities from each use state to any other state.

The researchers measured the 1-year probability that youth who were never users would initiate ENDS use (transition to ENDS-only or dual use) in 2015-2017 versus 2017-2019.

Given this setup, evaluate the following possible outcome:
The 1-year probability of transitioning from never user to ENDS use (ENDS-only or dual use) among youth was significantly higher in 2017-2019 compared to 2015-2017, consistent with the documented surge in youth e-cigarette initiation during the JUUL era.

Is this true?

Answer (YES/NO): YES